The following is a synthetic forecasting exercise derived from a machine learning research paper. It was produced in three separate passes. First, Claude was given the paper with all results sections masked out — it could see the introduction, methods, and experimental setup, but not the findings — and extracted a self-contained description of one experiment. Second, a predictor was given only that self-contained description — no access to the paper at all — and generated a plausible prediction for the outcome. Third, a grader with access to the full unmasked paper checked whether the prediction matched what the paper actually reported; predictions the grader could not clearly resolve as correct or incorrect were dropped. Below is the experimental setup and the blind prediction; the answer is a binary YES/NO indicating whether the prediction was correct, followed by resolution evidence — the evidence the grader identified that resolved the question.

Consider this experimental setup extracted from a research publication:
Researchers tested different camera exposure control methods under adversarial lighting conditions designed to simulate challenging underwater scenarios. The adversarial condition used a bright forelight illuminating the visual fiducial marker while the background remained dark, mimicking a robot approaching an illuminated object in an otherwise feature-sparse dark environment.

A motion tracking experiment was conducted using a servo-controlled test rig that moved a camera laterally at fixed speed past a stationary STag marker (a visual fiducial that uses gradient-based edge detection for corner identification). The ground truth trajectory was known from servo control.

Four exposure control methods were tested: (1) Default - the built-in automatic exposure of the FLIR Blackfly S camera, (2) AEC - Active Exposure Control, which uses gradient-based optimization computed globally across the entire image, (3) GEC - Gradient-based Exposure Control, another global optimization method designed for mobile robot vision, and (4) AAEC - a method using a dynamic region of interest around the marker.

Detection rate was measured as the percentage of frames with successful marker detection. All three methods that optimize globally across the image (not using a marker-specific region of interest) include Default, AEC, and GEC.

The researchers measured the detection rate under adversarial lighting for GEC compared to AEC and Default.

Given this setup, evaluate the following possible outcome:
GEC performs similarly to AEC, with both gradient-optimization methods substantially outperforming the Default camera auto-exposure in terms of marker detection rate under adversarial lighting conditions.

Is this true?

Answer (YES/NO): NO